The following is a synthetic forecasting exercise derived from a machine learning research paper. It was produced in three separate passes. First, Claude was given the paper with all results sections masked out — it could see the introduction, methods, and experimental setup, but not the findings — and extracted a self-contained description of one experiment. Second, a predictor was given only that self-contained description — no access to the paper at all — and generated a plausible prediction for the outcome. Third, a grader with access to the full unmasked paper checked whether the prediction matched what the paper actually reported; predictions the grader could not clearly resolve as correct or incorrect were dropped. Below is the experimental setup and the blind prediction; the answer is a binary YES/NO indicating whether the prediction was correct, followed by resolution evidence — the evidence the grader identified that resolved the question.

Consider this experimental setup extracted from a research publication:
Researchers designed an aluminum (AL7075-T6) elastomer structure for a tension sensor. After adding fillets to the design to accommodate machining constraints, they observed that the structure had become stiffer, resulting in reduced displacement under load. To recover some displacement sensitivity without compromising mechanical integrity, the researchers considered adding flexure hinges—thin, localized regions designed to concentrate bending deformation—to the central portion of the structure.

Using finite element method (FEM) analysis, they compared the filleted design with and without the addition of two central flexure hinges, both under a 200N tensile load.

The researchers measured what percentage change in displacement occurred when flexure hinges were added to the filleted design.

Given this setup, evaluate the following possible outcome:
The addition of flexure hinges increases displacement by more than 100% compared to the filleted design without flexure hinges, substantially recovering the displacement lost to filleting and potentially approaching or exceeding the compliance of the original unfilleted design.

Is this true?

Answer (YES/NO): NO